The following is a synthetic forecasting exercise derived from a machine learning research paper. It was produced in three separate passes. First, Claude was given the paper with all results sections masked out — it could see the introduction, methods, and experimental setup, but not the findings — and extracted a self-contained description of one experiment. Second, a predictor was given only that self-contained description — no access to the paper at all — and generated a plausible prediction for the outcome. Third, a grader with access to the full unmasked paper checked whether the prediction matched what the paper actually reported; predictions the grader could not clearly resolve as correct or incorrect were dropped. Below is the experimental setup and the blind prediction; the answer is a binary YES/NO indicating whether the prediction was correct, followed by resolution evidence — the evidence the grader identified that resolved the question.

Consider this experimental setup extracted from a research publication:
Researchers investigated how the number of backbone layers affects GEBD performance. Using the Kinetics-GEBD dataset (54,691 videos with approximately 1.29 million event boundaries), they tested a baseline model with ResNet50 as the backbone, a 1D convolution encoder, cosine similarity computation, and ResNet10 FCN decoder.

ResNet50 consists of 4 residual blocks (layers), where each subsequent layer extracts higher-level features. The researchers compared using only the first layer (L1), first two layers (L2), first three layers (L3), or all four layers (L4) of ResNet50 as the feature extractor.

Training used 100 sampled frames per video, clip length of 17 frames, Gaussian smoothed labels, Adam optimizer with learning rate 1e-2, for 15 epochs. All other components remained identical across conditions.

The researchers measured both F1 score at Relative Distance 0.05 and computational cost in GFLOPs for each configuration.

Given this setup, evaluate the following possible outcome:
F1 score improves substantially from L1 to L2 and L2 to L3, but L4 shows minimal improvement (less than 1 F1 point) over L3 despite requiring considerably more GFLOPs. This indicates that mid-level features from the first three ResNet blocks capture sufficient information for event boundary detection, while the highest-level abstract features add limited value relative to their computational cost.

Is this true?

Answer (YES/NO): NO